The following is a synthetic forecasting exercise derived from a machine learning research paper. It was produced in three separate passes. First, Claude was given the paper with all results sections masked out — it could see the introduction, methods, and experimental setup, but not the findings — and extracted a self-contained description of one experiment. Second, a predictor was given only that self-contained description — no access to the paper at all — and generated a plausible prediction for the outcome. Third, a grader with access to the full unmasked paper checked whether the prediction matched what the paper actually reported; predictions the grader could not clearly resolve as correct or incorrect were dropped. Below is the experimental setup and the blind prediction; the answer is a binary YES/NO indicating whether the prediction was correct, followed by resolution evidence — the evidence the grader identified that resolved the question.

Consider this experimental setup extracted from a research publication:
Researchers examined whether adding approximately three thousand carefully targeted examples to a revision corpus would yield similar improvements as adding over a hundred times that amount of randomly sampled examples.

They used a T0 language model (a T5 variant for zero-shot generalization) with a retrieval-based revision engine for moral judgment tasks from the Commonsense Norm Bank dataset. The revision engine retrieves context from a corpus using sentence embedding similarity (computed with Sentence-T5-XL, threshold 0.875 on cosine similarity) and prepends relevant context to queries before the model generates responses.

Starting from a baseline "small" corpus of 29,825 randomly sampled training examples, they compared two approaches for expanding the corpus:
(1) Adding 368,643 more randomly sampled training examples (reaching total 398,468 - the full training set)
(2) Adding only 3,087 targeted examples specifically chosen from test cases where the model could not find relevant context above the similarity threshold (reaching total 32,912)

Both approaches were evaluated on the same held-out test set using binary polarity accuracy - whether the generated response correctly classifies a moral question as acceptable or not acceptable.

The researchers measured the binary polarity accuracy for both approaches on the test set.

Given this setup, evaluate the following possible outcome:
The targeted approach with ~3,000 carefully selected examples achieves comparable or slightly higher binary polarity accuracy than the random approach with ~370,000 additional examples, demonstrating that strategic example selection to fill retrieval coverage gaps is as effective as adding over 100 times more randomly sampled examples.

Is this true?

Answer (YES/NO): YES